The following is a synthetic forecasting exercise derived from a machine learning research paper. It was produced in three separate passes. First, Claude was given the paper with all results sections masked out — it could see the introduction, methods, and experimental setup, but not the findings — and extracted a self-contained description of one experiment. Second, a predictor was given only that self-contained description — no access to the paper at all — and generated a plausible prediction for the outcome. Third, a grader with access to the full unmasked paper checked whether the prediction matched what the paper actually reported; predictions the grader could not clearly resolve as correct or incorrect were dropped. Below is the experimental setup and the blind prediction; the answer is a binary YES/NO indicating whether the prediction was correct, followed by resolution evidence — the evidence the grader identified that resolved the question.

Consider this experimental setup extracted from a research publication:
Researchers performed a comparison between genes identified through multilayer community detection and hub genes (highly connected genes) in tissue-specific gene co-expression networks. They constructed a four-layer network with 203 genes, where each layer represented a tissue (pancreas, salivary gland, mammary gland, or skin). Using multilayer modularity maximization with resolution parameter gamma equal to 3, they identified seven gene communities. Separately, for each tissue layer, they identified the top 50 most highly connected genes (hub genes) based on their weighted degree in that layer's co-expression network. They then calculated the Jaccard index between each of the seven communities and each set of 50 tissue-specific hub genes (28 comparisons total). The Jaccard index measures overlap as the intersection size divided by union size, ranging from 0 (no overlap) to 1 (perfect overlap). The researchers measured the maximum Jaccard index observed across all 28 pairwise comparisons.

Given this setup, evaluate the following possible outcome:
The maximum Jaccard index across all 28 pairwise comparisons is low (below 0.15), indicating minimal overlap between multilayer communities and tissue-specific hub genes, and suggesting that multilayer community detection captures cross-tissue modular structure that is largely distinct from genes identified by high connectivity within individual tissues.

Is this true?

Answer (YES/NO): NO